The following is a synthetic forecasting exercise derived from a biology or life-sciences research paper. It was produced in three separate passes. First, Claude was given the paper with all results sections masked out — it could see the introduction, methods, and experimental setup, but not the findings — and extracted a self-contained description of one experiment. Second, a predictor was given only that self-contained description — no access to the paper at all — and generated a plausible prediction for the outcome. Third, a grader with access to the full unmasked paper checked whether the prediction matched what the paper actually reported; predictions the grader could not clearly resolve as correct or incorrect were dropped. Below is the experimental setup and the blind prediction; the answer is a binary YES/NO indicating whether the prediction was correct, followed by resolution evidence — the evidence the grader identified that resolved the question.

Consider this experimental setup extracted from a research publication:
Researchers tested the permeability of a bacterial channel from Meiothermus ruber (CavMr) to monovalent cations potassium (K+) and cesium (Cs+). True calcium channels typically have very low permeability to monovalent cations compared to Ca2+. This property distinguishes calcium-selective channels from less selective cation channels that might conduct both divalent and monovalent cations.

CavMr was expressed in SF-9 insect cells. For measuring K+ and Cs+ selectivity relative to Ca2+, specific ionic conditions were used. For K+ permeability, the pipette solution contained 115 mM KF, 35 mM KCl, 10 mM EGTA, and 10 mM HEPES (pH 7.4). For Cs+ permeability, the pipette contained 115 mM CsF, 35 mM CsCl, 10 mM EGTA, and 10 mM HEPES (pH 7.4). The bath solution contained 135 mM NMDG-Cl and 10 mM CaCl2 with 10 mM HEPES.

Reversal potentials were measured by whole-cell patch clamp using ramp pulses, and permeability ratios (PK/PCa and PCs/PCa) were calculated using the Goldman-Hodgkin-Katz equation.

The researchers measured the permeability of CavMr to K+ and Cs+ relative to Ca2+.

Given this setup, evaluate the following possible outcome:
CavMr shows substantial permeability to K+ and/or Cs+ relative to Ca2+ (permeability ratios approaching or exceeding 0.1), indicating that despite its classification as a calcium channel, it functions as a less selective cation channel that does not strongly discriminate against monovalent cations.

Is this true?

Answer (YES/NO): NO